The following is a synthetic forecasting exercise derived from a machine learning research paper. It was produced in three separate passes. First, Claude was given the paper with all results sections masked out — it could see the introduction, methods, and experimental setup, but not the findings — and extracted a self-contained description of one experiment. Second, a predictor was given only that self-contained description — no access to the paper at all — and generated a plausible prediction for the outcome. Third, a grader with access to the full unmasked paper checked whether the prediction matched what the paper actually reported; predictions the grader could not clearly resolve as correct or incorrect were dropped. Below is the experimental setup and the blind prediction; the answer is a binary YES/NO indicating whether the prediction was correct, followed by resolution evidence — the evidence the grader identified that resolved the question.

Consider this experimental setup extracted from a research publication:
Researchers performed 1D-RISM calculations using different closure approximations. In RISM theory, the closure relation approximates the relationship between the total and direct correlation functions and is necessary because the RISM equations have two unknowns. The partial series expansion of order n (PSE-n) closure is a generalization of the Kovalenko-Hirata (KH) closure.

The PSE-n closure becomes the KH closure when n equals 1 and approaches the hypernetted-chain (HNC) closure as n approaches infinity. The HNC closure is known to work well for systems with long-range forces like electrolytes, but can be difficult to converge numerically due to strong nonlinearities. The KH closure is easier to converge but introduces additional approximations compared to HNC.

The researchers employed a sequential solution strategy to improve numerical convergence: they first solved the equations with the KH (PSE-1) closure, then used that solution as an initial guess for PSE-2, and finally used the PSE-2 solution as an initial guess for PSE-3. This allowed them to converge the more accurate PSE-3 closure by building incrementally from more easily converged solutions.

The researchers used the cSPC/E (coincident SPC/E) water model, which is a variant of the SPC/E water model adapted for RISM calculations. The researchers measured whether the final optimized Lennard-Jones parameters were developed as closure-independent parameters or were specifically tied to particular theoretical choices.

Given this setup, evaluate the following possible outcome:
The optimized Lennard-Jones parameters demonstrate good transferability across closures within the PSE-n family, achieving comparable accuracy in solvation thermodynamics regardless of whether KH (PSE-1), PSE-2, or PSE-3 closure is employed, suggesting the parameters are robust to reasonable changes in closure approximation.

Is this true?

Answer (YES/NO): NO